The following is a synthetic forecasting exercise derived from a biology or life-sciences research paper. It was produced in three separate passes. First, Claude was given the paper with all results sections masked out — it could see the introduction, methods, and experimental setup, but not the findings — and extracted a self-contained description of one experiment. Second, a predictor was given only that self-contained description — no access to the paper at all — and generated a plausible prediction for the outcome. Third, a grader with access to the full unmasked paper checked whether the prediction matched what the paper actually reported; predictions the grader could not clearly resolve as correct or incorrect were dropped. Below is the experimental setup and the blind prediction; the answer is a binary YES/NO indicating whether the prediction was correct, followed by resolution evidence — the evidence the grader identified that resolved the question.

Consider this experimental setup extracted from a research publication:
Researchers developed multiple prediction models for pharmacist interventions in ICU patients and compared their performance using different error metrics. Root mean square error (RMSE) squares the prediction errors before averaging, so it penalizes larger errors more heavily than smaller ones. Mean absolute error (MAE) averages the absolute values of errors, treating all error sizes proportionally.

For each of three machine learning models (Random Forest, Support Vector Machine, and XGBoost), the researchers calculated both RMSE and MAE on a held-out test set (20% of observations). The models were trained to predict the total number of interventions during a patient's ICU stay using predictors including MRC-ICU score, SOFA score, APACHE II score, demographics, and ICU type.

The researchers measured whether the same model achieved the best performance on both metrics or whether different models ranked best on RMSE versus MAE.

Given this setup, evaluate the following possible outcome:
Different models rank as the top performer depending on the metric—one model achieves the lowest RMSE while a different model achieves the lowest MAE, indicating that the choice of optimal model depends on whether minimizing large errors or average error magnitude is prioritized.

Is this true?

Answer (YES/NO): YES